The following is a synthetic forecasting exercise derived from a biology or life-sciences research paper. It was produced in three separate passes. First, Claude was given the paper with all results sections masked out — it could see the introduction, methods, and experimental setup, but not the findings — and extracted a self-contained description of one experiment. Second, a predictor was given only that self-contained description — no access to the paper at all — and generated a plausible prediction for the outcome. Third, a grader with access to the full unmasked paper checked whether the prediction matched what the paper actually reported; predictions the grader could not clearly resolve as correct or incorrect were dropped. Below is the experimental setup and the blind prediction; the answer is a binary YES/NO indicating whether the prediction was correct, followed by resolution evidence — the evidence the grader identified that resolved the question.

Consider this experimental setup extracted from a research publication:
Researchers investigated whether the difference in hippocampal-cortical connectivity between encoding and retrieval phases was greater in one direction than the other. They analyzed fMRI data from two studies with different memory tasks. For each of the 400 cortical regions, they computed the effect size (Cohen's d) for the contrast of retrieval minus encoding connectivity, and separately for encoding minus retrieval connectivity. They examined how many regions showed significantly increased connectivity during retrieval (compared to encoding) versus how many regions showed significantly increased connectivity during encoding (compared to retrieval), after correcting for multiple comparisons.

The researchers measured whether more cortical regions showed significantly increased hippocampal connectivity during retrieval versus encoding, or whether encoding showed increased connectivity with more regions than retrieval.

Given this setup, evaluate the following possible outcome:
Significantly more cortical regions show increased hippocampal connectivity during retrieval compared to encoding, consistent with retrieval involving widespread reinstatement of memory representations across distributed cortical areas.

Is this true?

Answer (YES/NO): YES